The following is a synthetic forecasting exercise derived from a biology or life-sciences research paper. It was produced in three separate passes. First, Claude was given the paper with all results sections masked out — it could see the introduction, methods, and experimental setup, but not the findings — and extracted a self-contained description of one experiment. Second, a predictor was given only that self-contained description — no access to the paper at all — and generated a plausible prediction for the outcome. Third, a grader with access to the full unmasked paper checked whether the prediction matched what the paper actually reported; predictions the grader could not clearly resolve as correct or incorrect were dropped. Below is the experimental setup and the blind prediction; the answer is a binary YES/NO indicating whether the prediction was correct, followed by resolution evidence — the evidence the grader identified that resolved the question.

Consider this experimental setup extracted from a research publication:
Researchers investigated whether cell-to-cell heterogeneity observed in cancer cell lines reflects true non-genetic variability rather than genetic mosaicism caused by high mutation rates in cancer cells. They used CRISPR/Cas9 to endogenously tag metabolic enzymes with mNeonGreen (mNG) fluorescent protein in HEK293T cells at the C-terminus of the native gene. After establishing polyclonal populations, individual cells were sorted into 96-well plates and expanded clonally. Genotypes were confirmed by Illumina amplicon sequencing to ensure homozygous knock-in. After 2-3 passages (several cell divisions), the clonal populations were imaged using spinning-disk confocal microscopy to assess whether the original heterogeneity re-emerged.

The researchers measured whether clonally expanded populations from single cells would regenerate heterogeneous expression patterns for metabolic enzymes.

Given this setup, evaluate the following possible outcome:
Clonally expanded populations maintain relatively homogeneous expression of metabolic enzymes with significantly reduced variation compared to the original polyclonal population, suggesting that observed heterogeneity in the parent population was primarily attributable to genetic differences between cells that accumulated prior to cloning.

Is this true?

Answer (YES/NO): NO